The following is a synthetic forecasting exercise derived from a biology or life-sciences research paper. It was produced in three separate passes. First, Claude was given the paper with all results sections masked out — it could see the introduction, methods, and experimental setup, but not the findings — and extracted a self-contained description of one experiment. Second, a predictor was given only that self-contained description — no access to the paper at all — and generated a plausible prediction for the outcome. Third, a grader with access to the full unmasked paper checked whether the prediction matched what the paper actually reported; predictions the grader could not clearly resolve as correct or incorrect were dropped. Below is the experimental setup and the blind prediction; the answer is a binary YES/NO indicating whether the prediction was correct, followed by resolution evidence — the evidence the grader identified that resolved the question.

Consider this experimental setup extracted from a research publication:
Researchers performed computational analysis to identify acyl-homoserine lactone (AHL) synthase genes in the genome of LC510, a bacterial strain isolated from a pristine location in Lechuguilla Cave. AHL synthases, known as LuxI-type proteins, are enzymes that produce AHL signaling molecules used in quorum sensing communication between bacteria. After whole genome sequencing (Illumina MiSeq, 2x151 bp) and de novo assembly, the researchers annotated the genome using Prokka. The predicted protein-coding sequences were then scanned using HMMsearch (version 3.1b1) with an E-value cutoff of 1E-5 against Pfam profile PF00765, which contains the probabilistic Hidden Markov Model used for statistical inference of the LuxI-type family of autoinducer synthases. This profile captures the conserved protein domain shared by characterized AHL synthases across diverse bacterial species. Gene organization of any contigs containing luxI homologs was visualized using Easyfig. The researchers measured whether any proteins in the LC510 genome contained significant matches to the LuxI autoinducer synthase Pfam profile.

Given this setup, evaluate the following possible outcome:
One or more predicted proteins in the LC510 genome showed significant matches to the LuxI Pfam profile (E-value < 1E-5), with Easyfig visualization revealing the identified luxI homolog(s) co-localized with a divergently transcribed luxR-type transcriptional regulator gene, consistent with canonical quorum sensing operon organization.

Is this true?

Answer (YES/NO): NO